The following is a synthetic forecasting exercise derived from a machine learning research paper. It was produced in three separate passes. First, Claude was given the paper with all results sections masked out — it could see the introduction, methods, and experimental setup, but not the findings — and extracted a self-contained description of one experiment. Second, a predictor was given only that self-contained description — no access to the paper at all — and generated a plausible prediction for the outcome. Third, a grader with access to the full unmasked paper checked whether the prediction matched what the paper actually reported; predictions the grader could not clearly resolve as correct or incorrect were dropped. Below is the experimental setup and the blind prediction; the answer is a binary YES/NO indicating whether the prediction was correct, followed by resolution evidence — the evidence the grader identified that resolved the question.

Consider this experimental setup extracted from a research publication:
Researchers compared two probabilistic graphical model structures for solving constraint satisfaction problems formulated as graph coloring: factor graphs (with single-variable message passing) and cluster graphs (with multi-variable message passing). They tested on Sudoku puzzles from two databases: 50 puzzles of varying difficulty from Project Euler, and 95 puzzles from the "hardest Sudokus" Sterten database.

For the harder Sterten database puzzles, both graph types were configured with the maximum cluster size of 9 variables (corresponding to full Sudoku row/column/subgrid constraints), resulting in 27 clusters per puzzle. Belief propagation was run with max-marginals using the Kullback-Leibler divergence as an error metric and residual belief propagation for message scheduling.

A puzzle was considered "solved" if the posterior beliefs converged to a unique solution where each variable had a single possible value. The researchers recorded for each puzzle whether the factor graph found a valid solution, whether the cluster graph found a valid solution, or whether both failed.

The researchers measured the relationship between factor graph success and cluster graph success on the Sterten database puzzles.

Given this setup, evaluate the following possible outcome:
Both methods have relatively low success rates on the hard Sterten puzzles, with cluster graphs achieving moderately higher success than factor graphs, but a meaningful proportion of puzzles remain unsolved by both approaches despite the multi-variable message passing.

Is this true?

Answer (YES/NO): YES